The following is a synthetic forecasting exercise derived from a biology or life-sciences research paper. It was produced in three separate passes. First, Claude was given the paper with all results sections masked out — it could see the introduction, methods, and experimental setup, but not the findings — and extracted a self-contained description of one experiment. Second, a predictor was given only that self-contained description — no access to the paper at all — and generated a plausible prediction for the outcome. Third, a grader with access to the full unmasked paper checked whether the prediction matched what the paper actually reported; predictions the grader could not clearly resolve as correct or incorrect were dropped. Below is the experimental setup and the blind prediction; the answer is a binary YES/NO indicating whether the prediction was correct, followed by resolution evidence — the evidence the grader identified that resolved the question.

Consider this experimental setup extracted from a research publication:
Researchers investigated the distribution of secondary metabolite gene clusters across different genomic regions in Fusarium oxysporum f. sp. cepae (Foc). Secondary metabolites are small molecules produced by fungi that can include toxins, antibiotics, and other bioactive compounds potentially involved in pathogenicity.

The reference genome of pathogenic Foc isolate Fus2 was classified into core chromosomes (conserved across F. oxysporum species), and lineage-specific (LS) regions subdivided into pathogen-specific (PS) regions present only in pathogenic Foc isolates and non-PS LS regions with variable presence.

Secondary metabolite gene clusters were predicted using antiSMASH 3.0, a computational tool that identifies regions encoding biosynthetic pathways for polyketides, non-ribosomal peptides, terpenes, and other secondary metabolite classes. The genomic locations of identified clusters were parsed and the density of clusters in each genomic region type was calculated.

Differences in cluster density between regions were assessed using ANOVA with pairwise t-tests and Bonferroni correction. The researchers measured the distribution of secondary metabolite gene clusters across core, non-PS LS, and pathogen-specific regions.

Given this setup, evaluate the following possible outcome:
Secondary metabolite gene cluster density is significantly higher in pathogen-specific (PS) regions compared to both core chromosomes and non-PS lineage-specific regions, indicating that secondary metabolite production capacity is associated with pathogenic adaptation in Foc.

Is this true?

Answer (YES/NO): NO